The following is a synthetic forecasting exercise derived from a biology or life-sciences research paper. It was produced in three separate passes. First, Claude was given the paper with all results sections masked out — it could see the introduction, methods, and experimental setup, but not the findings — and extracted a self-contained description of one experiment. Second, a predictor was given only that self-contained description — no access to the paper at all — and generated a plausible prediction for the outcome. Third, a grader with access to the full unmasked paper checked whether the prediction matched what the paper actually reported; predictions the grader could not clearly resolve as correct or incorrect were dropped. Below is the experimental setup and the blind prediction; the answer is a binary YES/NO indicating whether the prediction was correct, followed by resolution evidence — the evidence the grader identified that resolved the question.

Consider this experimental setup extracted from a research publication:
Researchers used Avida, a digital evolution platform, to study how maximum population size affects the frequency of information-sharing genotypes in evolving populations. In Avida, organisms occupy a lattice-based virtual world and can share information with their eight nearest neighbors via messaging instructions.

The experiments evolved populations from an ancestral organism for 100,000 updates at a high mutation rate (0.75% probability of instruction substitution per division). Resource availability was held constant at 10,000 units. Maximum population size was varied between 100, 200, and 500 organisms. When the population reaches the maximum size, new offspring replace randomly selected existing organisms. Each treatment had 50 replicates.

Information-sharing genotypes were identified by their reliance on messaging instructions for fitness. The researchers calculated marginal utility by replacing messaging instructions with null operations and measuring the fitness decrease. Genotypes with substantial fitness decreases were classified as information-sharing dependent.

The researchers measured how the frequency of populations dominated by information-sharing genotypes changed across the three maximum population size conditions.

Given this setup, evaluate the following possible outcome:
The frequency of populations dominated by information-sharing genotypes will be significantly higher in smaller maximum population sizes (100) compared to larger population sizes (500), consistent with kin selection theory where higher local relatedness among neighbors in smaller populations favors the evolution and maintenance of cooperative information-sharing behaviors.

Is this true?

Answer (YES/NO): NO